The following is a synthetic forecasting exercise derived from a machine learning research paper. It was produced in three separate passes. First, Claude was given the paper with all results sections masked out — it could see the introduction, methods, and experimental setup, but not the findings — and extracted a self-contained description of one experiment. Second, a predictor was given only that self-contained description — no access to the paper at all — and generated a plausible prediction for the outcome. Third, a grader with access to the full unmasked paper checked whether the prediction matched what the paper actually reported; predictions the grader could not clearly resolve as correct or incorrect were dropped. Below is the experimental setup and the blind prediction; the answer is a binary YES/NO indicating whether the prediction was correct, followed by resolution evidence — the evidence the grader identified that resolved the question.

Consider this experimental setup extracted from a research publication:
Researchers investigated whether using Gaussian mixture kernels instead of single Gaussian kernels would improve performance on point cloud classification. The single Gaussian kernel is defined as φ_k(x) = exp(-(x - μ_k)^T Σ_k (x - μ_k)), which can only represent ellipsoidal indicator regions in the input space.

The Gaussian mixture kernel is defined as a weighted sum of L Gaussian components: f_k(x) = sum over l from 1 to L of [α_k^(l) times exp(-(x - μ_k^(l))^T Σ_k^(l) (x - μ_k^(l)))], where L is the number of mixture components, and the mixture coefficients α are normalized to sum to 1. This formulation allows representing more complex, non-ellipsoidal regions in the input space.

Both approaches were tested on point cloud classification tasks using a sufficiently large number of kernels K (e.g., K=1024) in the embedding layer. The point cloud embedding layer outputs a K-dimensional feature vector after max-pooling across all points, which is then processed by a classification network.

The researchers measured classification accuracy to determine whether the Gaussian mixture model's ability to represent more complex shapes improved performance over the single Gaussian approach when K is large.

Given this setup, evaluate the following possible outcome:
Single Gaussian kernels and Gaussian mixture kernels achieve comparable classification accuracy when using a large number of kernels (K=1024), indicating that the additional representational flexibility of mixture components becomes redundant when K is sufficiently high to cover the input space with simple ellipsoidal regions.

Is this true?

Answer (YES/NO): YES